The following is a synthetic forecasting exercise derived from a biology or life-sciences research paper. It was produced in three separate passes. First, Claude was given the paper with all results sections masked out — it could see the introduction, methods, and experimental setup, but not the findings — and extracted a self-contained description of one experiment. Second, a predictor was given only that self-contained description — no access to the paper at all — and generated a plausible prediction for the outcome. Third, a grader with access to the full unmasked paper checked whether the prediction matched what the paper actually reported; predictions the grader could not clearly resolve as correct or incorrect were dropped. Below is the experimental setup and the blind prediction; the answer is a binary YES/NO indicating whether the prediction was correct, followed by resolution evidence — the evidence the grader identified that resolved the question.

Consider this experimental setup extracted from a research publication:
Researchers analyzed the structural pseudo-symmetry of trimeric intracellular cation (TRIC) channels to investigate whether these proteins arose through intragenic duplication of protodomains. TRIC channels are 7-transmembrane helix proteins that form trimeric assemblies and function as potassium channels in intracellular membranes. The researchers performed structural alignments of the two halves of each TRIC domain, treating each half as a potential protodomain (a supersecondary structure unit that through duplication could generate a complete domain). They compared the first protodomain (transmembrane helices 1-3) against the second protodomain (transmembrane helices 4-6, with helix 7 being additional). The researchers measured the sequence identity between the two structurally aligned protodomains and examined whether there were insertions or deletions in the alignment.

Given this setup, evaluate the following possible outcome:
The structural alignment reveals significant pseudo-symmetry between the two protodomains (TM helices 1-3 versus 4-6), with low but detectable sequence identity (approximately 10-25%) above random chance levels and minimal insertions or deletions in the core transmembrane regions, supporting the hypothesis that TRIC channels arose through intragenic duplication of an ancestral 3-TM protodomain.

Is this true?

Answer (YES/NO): NO